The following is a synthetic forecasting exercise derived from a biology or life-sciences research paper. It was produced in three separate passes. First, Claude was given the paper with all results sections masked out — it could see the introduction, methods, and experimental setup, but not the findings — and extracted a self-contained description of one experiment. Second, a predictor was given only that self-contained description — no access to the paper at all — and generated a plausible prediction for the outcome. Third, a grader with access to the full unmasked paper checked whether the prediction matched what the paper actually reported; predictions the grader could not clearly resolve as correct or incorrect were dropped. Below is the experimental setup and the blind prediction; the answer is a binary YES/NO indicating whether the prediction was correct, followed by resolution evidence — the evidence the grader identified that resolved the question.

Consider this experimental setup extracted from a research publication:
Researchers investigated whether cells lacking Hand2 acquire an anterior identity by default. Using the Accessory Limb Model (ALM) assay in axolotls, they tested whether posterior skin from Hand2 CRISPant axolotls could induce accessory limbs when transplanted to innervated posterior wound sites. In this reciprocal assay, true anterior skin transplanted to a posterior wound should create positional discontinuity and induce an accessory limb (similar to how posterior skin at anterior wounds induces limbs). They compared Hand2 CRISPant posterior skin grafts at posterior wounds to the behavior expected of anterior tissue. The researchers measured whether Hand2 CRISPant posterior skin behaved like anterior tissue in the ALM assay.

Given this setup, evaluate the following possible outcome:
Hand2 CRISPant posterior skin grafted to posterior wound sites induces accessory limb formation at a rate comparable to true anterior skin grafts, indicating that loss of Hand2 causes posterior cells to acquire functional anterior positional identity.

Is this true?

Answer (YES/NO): NO